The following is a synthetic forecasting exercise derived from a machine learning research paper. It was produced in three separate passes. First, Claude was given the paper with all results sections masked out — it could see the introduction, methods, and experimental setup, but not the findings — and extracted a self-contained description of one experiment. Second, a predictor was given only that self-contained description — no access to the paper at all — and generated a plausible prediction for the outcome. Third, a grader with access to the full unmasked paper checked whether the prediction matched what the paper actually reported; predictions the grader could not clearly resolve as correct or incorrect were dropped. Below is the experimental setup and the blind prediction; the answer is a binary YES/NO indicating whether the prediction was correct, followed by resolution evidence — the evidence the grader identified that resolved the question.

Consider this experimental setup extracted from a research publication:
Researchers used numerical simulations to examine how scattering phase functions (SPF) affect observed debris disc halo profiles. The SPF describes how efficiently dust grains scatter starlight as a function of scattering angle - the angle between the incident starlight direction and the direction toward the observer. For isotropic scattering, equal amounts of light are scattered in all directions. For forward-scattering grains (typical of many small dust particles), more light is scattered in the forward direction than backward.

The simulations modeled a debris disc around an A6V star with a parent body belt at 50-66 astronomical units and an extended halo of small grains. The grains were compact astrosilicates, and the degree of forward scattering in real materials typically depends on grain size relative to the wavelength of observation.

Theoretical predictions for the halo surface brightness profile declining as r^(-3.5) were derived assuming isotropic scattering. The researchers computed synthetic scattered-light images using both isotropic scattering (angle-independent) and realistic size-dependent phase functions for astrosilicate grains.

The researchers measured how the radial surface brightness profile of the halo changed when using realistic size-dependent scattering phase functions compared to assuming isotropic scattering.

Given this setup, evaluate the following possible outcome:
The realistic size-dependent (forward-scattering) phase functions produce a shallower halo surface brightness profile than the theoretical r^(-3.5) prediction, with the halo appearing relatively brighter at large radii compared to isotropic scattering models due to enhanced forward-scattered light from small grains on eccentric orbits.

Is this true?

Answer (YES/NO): YES